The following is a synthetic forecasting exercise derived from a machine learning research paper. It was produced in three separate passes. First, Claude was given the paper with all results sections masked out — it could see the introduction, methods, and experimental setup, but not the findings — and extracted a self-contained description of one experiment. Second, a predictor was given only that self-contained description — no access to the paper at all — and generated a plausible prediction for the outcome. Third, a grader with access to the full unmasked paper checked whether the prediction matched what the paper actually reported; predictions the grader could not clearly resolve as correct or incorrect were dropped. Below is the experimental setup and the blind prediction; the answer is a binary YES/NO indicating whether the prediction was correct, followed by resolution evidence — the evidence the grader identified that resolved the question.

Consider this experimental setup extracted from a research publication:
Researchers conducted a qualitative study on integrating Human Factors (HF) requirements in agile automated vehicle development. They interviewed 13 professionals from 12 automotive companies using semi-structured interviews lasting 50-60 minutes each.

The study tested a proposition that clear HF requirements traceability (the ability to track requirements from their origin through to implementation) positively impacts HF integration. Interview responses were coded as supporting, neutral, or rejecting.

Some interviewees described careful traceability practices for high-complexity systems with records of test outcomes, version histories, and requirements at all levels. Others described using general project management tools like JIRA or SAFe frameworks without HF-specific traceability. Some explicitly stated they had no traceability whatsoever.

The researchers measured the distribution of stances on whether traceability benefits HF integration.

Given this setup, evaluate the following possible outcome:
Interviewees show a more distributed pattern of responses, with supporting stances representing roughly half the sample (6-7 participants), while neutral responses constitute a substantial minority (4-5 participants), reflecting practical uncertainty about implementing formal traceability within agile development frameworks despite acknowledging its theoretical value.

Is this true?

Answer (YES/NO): NO